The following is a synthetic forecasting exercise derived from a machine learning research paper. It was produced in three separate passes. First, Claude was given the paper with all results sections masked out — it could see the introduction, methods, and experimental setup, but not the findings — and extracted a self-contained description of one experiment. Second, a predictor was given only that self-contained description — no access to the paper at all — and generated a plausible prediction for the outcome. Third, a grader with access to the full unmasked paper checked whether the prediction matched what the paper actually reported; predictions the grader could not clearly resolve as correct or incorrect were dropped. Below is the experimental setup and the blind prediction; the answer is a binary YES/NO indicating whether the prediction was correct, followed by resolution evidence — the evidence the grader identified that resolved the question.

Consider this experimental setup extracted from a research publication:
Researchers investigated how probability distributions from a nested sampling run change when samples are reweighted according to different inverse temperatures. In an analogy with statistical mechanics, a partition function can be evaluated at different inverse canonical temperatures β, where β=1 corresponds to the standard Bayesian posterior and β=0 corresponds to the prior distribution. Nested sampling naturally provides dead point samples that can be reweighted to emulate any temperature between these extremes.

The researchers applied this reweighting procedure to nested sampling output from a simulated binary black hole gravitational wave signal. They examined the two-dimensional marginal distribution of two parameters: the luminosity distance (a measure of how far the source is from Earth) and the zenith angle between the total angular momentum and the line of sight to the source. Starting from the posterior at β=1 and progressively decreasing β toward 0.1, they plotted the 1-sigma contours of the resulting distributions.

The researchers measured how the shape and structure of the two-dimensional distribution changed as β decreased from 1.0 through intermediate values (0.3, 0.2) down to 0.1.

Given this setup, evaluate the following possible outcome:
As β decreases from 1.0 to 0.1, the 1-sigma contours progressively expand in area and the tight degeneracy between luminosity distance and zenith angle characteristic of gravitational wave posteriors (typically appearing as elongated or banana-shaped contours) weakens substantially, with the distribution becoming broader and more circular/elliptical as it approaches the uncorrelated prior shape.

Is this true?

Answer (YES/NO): NO